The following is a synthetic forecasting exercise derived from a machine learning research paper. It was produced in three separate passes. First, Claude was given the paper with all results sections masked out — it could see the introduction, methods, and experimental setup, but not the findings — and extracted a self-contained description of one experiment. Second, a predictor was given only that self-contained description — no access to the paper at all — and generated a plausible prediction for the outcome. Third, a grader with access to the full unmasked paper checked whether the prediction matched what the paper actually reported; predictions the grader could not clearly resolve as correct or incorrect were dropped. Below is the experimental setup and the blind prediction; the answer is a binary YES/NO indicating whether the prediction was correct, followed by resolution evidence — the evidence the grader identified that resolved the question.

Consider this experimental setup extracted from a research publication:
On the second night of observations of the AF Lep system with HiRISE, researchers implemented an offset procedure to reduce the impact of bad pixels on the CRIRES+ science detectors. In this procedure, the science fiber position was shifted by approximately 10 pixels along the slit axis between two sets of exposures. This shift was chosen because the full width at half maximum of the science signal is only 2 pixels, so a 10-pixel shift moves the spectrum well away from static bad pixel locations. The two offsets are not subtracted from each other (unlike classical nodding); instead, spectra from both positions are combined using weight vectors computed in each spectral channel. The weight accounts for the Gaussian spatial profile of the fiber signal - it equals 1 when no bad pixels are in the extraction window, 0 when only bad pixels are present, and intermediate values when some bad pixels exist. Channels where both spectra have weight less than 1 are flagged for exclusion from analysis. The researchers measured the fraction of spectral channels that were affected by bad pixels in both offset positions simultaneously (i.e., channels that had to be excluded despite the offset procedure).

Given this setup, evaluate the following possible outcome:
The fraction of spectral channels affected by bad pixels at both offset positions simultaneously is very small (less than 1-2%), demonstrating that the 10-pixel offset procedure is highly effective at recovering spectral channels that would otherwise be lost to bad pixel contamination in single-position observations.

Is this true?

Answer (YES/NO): YES